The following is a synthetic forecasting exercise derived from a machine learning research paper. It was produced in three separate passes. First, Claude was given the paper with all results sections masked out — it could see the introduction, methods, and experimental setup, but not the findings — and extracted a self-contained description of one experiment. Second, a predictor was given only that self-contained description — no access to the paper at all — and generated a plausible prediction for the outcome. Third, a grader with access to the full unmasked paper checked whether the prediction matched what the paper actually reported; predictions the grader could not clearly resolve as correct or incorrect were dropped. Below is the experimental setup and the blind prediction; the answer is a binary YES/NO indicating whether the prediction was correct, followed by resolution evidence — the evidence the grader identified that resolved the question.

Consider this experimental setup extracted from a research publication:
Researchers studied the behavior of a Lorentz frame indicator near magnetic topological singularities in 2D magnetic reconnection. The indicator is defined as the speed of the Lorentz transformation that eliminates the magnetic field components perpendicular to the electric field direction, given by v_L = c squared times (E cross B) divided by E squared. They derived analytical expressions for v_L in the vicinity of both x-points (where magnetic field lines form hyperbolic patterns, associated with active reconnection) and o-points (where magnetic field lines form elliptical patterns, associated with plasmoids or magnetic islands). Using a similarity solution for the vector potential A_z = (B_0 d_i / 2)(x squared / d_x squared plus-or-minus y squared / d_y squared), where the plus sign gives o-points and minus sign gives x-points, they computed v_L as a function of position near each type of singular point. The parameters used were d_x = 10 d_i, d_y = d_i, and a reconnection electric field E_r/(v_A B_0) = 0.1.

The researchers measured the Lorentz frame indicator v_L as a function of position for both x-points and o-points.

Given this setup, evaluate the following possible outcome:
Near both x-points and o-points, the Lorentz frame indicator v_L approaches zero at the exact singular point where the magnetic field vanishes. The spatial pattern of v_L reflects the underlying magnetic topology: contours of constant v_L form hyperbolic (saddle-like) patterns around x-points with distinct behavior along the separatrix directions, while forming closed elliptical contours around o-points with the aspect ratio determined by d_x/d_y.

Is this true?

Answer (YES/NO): NO